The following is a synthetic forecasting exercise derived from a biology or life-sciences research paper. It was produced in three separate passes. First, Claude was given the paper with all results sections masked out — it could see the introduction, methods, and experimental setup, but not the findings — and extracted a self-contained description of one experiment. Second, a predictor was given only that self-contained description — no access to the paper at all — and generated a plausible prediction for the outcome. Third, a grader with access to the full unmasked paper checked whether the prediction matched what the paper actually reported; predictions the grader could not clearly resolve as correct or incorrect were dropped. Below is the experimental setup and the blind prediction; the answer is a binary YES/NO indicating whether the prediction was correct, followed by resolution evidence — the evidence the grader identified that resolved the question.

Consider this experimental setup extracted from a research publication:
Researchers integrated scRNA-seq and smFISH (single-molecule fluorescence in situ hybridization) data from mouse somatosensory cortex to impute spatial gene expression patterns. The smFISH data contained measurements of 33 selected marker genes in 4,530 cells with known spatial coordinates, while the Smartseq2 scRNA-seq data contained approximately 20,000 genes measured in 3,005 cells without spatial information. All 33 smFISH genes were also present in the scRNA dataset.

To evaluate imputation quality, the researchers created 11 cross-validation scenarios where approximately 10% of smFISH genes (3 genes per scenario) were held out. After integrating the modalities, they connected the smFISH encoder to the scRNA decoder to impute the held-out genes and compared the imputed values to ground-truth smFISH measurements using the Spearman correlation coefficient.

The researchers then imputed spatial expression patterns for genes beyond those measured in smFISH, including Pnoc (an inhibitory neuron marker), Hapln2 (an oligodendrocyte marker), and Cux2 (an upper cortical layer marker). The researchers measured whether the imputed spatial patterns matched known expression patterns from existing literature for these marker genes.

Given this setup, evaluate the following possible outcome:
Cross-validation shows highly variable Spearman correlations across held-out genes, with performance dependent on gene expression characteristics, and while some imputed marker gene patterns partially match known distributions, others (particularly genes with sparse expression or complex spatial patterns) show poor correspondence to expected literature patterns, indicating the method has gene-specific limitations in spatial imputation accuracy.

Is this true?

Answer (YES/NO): NO